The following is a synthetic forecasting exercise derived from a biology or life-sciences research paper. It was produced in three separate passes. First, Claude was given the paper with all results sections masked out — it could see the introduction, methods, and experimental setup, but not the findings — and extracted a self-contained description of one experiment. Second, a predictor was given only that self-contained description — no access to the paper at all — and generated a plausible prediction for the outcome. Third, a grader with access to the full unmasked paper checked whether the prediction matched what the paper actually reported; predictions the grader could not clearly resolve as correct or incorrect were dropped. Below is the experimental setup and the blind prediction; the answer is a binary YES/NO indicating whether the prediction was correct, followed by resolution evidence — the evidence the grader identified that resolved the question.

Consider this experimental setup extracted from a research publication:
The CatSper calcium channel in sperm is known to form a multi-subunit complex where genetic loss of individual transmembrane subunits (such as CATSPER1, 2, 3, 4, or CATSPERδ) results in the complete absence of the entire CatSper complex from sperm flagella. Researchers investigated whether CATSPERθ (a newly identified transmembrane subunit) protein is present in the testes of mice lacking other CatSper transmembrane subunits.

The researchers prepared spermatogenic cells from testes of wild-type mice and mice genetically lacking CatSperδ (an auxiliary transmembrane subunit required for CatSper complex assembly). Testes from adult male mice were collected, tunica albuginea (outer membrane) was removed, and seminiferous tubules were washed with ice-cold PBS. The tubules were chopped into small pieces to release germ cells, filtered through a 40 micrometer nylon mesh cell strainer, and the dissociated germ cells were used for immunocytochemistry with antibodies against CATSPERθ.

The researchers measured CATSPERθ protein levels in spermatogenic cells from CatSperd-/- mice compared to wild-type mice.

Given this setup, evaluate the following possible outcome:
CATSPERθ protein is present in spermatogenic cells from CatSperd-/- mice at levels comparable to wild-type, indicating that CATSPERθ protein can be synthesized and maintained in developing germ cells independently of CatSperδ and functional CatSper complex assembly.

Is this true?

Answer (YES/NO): NO